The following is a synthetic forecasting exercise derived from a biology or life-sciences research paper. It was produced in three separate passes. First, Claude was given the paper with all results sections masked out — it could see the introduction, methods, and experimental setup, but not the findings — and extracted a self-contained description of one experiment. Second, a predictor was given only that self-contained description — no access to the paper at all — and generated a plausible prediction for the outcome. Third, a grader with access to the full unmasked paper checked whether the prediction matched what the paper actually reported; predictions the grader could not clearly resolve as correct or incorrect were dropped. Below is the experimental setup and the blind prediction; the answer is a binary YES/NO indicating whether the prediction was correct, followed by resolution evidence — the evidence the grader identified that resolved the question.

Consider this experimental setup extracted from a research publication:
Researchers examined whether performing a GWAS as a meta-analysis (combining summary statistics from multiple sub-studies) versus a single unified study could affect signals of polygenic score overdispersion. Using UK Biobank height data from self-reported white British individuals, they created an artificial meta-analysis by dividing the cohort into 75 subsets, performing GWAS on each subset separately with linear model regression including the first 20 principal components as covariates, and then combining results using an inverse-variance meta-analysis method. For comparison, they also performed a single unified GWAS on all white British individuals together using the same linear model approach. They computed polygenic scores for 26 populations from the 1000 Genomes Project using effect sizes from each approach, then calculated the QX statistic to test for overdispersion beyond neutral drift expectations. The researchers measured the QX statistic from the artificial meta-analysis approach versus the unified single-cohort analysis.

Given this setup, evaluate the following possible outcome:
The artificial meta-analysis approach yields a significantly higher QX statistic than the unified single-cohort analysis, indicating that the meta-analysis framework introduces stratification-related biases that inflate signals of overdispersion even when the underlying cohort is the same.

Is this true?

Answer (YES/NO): YES